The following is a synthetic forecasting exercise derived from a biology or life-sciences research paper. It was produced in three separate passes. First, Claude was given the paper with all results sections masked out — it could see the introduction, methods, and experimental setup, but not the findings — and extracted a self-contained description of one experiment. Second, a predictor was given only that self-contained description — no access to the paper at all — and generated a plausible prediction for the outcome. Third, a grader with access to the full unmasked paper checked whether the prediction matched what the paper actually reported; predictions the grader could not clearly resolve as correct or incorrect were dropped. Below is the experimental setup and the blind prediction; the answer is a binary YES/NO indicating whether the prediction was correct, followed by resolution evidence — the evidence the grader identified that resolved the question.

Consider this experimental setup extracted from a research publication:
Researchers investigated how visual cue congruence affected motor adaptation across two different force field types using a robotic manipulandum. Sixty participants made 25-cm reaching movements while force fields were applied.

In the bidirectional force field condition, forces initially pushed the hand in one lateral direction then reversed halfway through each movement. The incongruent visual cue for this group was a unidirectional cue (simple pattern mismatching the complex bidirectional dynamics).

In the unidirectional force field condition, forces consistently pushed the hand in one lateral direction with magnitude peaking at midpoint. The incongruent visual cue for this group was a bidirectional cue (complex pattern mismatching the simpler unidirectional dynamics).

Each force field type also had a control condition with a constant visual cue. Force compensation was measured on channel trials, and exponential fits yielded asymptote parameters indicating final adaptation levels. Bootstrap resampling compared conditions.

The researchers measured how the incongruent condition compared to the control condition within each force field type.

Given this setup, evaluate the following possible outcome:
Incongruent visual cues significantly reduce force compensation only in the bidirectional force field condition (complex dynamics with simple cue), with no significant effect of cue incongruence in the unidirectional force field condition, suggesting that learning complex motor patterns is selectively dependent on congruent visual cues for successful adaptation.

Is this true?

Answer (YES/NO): NO